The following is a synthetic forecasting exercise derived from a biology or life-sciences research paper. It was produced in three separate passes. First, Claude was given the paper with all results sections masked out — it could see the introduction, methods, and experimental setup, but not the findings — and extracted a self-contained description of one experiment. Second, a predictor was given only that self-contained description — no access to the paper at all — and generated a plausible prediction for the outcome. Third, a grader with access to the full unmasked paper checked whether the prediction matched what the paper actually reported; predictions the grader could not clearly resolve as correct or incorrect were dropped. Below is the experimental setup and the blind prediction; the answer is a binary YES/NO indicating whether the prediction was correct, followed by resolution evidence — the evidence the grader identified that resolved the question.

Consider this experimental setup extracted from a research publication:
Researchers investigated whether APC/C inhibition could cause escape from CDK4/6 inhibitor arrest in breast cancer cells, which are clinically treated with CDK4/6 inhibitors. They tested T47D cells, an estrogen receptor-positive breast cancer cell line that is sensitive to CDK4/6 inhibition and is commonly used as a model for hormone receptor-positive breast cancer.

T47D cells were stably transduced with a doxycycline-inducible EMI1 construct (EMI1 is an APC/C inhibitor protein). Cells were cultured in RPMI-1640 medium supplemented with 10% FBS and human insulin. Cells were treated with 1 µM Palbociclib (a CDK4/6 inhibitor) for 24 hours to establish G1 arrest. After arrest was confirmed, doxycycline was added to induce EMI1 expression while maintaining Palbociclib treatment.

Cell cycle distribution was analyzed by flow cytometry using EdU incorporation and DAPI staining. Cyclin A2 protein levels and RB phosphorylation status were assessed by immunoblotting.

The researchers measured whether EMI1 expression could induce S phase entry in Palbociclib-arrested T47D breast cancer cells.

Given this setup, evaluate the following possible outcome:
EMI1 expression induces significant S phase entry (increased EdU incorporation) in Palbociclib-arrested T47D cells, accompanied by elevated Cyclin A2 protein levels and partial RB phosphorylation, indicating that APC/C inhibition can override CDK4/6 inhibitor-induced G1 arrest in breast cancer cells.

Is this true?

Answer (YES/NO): YES